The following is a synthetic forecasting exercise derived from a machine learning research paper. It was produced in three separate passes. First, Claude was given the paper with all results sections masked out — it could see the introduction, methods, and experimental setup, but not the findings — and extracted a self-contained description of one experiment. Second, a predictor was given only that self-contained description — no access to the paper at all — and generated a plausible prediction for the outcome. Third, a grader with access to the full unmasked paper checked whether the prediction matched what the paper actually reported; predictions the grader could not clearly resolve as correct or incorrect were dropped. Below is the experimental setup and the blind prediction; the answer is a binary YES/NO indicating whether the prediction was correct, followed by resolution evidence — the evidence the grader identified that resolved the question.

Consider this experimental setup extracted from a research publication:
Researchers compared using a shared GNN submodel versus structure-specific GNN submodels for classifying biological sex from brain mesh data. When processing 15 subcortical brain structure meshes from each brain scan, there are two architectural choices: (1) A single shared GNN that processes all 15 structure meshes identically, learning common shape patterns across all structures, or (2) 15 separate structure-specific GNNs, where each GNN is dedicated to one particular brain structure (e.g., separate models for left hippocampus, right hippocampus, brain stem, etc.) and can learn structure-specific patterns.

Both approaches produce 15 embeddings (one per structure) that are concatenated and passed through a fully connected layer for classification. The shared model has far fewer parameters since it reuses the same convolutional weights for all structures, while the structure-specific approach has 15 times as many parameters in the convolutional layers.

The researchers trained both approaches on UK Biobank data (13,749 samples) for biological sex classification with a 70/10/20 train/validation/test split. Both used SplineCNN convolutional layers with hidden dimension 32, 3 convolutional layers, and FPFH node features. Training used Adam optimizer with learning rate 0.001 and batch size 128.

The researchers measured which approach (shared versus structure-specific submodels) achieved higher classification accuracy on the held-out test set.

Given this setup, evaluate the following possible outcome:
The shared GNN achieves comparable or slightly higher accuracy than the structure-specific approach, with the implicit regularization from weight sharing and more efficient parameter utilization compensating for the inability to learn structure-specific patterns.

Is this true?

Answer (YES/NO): YES